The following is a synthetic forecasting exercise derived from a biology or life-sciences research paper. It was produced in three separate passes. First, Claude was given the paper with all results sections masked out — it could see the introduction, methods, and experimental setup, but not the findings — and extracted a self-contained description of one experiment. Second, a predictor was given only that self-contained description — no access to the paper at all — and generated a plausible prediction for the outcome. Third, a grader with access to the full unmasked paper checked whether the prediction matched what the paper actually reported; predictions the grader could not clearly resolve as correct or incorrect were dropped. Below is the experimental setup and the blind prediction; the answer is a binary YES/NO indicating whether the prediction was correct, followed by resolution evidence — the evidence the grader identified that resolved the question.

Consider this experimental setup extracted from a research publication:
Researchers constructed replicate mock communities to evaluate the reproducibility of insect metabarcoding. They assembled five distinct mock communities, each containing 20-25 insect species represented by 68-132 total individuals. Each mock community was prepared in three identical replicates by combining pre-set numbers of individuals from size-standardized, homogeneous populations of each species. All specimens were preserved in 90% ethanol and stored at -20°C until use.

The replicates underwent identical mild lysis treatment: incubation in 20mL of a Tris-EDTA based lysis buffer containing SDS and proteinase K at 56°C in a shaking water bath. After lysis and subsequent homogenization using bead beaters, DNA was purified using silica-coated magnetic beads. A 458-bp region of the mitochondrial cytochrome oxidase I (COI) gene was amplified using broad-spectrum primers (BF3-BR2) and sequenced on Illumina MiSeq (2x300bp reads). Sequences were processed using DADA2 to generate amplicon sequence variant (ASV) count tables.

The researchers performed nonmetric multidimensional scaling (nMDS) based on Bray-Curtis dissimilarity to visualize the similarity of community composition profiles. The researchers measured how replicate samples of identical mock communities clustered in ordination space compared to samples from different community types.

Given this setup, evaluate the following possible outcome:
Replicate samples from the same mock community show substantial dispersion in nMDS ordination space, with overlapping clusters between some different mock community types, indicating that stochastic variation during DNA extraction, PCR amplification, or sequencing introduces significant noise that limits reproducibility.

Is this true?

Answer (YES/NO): NO